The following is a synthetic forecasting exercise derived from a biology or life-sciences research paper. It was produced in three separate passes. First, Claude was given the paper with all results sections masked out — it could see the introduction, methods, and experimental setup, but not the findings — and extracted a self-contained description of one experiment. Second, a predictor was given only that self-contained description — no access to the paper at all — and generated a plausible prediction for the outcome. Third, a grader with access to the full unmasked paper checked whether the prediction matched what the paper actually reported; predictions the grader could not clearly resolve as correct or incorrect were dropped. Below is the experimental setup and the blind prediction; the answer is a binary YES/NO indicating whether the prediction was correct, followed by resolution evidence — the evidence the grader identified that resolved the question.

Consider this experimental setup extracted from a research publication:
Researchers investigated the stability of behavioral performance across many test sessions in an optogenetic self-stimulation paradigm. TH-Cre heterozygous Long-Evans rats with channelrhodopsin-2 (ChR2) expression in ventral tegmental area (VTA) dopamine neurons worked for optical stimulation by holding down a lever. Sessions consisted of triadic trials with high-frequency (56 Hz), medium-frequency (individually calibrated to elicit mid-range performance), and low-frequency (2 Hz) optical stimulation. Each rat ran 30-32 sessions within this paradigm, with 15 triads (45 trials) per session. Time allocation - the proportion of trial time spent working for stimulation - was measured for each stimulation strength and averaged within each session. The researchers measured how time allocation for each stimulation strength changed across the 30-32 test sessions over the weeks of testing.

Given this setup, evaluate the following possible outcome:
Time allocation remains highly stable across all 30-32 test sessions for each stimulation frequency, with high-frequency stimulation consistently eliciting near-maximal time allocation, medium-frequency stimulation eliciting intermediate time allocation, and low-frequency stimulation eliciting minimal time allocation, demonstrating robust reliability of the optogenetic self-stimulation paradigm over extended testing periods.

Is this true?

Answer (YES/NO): NO